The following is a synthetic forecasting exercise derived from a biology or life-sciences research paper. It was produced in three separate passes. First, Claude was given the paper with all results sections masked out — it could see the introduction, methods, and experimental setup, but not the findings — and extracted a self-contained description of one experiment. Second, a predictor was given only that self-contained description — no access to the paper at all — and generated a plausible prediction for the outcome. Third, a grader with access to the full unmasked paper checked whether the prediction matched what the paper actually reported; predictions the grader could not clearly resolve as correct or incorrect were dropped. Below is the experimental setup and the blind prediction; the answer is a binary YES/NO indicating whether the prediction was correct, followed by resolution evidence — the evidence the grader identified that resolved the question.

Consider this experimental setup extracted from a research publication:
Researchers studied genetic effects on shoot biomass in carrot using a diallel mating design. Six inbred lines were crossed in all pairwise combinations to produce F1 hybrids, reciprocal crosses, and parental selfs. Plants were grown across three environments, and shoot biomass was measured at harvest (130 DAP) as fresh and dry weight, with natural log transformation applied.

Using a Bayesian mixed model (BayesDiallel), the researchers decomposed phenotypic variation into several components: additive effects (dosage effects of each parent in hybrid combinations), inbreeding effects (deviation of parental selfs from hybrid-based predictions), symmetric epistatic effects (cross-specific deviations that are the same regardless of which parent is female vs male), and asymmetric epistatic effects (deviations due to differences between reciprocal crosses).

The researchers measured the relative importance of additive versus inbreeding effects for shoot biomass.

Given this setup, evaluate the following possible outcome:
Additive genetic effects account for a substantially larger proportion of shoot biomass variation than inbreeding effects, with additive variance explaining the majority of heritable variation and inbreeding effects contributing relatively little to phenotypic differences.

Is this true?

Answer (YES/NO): YES